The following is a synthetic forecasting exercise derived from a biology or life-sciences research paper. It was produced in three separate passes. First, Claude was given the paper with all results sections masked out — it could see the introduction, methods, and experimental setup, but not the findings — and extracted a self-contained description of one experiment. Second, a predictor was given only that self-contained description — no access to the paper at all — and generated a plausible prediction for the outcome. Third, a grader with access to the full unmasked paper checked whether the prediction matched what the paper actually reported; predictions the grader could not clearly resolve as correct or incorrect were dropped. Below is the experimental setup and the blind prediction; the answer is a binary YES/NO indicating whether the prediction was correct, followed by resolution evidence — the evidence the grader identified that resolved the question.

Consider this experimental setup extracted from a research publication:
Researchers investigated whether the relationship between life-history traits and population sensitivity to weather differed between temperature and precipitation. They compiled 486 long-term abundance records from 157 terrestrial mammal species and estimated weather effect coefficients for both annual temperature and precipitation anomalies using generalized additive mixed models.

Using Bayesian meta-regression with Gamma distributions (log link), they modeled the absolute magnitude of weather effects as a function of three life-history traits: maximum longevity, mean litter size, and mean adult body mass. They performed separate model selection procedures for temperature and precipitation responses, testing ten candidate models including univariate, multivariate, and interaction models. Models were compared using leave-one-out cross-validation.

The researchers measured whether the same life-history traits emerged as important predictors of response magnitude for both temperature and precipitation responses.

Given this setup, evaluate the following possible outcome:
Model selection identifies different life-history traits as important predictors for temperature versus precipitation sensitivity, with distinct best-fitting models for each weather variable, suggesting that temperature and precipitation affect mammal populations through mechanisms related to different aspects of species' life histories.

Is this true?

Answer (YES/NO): NO